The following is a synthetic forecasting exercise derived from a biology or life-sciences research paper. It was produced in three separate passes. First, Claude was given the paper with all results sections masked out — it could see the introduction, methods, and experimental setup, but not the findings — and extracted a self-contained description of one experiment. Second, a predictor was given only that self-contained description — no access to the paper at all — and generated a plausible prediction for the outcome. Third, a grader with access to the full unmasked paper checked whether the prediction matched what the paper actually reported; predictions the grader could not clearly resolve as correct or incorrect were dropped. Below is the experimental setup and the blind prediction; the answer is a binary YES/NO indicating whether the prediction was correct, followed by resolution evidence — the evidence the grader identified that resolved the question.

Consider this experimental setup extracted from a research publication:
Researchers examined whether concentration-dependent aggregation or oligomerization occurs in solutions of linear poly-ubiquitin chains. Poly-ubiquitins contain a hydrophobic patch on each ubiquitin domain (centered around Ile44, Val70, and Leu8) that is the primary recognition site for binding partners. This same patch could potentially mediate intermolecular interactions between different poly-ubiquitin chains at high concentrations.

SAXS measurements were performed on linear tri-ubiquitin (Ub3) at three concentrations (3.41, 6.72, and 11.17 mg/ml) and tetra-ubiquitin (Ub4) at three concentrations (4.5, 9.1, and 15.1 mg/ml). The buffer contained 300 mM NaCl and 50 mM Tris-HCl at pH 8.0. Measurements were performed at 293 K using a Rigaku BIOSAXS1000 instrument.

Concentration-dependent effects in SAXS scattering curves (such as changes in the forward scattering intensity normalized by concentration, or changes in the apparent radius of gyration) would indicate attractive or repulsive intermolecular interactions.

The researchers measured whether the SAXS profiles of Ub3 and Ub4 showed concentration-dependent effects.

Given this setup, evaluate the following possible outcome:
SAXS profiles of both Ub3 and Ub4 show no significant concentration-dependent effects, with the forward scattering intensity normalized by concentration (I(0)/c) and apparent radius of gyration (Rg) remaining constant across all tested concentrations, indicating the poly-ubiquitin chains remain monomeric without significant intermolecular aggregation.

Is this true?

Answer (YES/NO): YES